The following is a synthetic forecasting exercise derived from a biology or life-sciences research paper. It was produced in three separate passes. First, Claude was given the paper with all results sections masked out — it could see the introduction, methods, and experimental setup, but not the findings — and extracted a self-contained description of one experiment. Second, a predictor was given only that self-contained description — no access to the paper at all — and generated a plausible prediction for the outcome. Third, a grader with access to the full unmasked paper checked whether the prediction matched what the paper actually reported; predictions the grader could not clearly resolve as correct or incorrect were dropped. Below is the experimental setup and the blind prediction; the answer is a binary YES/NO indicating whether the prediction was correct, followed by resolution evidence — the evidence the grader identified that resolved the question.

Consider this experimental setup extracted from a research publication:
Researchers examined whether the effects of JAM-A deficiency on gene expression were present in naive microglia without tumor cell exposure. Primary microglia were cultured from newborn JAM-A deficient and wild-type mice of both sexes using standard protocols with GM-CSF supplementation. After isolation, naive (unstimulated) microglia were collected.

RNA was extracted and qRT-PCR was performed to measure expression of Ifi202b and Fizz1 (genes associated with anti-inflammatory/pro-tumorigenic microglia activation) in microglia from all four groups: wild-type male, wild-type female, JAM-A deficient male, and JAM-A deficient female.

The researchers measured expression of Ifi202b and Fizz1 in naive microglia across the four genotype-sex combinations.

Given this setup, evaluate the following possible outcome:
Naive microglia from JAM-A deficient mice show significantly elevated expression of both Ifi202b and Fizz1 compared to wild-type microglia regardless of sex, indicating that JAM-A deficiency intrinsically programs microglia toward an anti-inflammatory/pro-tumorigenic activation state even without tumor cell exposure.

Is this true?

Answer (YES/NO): NO